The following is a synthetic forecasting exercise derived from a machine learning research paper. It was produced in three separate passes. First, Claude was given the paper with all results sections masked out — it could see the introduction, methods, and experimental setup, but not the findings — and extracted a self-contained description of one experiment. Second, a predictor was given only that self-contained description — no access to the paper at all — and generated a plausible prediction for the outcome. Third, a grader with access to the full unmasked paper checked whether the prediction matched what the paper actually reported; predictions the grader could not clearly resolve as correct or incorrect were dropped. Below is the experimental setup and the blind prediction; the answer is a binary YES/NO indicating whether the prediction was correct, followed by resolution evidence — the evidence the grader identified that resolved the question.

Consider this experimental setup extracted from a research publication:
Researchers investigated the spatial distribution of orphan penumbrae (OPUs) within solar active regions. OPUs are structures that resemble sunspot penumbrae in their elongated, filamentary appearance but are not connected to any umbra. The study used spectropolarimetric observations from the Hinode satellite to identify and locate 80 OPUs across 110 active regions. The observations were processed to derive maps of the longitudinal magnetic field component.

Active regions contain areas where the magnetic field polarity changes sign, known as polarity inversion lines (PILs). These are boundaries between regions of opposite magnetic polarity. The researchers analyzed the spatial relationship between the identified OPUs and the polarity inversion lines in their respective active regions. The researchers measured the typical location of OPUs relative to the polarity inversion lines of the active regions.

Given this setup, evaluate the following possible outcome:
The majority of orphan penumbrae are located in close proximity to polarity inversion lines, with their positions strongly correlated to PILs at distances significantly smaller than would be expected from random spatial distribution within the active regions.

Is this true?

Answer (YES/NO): YES